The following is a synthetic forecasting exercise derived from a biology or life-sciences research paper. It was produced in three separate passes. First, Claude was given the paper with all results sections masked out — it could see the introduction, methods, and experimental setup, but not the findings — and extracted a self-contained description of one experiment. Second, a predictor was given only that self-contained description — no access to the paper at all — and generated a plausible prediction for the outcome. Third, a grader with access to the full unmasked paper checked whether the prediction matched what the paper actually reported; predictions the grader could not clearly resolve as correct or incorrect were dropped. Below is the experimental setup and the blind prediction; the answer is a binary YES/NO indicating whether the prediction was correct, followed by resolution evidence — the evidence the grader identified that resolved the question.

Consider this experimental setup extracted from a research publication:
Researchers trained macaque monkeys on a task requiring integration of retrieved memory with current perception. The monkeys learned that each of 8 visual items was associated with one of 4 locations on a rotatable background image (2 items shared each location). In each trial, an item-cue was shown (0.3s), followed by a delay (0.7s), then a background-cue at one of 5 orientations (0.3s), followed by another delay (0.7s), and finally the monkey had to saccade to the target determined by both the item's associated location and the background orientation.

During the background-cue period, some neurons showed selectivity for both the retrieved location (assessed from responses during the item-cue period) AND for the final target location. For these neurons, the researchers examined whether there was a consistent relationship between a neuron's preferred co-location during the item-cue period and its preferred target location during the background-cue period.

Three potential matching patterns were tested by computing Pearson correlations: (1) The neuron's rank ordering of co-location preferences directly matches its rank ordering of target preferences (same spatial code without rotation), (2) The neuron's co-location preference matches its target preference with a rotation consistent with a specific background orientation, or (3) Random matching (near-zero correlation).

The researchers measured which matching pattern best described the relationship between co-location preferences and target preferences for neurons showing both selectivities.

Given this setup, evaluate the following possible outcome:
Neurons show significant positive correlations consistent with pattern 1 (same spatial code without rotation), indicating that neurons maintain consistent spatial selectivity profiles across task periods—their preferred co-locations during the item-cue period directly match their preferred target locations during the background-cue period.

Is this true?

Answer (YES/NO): YES